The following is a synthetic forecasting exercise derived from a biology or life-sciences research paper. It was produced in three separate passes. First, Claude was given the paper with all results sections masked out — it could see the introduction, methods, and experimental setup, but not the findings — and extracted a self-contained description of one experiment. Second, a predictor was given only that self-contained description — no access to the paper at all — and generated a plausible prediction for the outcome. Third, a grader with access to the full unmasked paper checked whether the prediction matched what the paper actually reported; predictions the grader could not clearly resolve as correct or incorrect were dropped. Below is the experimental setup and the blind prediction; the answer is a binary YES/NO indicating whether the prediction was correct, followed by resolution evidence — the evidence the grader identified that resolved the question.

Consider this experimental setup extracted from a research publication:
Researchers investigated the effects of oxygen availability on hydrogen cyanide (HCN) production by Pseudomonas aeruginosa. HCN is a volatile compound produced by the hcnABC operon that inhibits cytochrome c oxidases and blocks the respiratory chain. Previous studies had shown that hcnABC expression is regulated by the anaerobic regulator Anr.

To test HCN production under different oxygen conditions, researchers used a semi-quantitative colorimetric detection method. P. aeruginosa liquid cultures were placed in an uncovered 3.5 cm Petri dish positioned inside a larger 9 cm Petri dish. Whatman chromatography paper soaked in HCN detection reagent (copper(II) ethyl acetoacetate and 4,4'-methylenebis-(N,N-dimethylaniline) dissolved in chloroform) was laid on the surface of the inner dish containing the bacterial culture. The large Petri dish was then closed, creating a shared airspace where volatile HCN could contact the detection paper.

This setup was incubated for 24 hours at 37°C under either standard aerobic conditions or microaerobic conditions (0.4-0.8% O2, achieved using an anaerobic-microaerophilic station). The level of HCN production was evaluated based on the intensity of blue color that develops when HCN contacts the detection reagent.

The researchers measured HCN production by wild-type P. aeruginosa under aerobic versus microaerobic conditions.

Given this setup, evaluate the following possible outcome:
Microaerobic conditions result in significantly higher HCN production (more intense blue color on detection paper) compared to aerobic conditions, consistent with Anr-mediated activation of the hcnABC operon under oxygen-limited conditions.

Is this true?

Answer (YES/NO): YES